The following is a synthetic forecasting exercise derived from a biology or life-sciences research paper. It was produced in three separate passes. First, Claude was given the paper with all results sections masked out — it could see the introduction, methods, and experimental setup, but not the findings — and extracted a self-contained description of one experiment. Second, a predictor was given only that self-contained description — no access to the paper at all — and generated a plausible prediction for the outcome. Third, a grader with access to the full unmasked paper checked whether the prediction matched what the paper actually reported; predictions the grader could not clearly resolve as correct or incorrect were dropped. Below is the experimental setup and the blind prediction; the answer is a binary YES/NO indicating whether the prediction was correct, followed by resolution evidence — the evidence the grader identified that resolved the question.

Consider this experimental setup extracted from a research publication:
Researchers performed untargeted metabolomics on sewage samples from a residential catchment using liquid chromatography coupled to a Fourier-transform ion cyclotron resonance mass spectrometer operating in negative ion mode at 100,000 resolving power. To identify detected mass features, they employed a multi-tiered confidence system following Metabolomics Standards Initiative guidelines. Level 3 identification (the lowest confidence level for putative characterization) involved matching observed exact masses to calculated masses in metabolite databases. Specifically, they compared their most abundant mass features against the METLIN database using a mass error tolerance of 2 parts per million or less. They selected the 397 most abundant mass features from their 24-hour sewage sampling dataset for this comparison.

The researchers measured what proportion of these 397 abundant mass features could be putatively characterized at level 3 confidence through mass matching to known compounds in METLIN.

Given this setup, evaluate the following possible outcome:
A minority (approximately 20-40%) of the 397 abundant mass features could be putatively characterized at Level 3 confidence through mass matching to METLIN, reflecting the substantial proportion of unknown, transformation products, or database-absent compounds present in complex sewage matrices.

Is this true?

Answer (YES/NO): YES